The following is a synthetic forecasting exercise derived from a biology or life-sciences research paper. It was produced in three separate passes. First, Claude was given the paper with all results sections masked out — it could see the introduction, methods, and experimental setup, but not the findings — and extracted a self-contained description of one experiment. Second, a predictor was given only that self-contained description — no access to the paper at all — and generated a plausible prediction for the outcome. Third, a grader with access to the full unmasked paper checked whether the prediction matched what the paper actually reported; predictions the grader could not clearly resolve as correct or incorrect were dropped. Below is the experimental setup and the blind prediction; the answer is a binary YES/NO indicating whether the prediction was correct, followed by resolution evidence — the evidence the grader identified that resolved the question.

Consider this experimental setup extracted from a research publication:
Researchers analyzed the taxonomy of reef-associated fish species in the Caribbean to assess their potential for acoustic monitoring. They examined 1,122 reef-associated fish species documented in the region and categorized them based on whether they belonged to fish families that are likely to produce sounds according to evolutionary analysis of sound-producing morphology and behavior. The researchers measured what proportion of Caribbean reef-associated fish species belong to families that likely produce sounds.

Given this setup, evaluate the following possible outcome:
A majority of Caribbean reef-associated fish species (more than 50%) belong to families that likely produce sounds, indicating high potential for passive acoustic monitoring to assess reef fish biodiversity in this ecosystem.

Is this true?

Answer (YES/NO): YES